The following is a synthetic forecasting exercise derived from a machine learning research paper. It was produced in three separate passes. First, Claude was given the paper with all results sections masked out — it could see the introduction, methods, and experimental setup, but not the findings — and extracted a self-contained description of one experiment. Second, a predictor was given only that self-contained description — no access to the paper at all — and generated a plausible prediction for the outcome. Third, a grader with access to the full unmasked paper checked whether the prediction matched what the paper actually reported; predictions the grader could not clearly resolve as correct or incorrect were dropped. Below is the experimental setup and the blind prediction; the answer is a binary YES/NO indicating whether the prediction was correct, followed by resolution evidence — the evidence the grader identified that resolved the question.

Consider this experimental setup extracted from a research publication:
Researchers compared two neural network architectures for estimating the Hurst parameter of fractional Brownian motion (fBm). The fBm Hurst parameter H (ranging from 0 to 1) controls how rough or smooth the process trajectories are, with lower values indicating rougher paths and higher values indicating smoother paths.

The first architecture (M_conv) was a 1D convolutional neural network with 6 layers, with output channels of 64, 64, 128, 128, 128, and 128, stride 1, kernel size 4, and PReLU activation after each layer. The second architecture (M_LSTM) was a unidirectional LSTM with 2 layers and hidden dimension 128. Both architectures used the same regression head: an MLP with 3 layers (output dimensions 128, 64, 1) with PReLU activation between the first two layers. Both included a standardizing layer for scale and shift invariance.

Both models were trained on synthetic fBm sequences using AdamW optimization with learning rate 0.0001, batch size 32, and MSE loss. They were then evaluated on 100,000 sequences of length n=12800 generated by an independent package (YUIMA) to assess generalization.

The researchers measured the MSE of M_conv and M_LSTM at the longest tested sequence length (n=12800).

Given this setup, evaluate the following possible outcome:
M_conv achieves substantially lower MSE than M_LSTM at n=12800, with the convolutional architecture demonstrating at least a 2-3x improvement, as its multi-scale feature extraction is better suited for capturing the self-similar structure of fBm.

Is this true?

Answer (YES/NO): NO